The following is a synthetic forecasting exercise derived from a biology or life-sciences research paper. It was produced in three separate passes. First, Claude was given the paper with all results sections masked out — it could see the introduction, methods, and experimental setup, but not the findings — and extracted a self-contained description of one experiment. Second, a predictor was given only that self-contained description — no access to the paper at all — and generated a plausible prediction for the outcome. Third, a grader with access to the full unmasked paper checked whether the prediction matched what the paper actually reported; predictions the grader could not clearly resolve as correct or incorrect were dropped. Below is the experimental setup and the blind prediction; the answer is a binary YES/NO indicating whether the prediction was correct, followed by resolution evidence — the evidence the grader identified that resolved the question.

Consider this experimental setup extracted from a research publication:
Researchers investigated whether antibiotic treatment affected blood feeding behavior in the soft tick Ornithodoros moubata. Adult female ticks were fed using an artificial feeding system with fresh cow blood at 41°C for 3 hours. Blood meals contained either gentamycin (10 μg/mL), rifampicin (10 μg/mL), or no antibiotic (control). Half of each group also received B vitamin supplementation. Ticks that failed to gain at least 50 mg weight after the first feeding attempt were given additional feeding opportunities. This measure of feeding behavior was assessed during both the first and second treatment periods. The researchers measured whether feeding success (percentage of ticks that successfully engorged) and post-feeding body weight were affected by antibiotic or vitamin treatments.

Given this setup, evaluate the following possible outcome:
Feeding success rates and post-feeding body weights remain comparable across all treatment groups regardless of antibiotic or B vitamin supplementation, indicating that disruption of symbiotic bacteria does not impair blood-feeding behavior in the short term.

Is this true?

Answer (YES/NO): YES